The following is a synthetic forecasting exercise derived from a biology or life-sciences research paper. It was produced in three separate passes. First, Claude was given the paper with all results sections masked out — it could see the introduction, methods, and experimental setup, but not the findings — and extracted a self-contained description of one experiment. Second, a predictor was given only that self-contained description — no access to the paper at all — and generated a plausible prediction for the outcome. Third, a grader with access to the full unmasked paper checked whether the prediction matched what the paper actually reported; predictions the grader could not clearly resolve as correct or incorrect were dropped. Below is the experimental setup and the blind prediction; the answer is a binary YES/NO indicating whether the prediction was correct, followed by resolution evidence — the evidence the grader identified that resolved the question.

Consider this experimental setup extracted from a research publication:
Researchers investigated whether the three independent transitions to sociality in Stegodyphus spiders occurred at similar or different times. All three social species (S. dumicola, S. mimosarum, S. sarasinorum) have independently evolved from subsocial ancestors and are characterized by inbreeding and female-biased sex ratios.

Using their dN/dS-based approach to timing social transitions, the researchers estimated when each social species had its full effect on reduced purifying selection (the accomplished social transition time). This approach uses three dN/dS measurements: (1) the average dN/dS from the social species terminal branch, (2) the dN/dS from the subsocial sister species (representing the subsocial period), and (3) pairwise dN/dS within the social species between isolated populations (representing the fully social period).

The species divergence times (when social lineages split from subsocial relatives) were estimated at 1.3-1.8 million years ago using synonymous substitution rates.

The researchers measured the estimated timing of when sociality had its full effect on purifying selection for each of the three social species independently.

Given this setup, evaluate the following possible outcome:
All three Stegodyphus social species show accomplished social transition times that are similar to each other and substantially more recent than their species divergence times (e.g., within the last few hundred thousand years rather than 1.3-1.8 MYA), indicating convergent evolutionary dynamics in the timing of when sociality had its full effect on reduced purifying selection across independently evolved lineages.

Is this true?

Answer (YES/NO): NO